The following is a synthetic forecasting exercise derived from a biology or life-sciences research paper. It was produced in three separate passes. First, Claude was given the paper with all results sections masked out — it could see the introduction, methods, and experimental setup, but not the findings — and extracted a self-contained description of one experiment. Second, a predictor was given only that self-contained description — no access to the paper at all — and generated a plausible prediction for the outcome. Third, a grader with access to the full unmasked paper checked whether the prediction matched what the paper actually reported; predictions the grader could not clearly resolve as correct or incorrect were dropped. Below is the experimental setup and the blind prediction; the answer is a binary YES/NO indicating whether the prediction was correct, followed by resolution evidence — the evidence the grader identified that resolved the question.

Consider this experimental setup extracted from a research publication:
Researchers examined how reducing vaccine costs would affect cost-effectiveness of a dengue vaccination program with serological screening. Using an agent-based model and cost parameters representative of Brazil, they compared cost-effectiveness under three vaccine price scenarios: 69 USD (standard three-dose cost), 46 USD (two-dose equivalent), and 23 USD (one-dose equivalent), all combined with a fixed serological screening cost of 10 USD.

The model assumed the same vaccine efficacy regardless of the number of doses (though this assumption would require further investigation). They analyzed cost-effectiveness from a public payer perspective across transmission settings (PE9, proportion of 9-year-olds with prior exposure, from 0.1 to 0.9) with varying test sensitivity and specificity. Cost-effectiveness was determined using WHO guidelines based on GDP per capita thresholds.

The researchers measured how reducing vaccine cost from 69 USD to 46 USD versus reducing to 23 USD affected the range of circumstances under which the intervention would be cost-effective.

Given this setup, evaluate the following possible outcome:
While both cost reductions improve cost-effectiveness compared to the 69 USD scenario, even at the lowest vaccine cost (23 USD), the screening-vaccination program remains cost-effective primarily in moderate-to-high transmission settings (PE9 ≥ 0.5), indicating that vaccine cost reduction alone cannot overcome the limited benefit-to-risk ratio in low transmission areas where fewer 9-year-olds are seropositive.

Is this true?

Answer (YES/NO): NO